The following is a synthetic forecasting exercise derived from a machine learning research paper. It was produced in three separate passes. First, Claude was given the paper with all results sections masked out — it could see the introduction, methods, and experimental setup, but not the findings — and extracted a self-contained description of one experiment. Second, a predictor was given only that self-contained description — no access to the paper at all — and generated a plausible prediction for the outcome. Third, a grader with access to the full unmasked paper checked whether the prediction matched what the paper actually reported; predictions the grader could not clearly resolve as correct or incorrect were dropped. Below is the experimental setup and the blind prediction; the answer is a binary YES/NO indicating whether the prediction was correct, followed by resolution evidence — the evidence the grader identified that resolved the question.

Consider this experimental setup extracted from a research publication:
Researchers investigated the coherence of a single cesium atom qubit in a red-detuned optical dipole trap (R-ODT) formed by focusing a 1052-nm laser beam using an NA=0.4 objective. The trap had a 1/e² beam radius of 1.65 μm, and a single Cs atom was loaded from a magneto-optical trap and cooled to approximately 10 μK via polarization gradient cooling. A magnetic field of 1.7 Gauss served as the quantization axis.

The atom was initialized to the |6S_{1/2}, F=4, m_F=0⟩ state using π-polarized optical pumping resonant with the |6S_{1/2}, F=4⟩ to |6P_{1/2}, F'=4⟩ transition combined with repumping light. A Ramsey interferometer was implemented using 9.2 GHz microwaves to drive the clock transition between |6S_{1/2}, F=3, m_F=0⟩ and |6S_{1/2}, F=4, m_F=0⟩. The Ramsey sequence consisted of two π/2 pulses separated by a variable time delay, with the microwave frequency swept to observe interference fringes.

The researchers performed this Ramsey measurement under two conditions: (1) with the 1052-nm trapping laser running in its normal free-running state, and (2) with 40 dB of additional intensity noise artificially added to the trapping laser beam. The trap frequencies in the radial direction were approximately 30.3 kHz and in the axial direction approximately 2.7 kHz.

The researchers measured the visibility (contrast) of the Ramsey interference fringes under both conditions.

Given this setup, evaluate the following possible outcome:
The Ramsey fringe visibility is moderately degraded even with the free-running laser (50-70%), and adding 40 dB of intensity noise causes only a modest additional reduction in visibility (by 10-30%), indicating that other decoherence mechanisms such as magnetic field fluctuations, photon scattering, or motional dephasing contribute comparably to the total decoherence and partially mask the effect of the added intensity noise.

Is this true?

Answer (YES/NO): NO